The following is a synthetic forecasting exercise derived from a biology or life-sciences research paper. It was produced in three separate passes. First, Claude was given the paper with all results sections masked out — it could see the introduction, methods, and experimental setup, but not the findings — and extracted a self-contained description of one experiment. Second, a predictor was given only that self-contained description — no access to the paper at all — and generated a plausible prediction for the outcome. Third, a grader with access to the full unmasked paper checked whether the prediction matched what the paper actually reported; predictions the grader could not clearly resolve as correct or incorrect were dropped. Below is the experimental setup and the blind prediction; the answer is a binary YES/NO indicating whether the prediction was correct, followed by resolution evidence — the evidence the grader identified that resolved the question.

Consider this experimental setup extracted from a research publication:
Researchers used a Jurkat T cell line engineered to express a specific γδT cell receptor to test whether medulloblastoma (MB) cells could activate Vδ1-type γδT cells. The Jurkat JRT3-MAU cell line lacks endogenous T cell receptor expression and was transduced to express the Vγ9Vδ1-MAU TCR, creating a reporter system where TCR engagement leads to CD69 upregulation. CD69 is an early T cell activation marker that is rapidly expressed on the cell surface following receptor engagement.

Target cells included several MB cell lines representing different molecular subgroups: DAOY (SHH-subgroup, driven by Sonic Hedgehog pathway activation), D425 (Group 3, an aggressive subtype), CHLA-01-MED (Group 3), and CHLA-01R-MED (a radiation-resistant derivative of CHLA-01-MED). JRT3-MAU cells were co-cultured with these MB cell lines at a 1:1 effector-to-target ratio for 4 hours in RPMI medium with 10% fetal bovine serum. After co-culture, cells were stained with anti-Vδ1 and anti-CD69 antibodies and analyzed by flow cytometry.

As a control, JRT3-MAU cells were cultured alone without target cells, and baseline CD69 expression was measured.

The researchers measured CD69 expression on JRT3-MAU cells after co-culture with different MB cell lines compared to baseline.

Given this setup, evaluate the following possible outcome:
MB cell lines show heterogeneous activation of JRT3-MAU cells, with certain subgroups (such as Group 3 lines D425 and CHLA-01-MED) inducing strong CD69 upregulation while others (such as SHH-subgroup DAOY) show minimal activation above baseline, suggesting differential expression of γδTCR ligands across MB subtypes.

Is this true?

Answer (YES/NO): NO